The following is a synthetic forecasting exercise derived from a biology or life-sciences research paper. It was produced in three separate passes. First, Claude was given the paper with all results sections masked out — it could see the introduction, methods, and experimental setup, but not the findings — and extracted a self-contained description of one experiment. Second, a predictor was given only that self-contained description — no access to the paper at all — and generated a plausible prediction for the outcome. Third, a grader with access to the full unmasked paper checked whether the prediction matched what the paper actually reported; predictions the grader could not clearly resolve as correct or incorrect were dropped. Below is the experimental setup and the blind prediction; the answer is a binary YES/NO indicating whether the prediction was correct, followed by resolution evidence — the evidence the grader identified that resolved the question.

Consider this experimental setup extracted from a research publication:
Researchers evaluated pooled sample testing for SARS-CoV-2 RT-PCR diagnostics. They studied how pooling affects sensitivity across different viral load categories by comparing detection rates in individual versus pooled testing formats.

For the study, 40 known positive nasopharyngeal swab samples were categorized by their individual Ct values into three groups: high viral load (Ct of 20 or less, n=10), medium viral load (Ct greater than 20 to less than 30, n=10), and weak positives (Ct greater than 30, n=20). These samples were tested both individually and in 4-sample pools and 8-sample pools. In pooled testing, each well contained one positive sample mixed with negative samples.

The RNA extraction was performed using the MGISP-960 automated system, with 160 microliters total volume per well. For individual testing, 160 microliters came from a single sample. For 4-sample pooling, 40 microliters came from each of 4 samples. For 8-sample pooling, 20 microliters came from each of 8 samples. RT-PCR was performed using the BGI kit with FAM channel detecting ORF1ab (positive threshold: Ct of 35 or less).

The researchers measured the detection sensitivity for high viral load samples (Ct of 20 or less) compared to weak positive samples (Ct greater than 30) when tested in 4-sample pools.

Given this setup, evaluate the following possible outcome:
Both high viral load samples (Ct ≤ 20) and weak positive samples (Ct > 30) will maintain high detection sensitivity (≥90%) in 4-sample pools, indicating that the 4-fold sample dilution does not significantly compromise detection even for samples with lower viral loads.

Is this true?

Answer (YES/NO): NO